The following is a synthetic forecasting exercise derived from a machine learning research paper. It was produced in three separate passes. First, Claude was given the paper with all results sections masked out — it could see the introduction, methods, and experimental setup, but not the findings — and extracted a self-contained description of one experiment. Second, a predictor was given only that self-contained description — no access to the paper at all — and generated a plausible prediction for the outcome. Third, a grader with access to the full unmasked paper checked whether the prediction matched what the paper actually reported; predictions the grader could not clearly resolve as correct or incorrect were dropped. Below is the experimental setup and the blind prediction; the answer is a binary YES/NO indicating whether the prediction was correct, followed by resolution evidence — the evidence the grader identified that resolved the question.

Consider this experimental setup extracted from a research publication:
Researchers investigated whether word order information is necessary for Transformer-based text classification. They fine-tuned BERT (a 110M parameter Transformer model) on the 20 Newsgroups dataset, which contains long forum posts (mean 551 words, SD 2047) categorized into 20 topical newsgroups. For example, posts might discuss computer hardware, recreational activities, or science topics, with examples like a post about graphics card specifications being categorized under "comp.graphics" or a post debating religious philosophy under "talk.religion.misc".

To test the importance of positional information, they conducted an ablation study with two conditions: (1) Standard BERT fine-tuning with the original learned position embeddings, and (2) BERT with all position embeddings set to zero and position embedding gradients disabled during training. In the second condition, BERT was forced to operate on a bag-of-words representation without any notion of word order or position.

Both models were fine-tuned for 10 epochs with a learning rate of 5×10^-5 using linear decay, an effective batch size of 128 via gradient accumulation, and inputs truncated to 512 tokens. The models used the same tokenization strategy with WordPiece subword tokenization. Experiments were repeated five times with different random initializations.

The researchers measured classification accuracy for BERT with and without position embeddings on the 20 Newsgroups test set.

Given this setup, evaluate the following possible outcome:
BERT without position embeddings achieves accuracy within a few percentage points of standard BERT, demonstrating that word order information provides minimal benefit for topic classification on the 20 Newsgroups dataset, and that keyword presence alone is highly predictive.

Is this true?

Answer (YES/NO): NO